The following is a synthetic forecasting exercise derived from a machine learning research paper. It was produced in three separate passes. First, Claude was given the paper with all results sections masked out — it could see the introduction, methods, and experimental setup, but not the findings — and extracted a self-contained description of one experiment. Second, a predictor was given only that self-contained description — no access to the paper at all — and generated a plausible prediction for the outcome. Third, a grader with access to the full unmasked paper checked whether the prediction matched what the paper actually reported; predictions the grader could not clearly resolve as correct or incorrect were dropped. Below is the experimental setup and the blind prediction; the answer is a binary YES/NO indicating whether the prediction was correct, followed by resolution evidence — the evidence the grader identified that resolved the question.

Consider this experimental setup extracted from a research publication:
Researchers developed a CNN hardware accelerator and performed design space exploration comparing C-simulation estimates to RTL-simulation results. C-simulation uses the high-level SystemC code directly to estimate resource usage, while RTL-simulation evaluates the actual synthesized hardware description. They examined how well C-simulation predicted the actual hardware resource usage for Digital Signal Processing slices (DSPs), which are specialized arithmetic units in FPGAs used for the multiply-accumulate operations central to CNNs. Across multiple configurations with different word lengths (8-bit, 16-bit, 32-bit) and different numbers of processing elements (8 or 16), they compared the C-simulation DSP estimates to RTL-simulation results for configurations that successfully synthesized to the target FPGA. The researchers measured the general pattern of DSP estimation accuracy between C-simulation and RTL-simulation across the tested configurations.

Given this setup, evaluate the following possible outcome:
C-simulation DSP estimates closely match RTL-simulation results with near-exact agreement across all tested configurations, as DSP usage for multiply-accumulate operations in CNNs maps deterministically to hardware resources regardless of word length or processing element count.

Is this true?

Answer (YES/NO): NO